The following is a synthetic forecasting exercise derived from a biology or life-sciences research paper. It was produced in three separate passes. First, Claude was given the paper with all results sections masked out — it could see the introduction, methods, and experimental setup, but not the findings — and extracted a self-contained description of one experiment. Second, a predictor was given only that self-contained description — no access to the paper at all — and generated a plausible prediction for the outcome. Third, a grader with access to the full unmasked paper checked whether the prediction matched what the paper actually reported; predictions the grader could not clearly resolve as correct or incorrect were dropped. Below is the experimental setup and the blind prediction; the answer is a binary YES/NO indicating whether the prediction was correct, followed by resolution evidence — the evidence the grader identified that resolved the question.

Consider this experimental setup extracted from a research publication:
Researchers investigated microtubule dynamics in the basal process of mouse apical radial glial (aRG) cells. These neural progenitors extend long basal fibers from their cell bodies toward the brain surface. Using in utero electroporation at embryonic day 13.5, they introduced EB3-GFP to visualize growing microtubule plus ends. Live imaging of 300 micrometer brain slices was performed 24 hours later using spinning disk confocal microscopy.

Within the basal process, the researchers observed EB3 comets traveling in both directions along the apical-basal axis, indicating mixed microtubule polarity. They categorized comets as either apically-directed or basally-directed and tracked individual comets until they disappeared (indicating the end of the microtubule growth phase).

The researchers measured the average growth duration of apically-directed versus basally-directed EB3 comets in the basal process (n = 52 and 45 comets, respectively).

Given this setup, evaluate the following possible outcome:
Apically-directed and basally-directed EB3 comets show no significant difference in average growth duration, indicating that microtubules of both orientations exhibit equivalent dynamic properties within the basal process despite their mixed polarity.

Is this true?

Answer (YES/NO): NO